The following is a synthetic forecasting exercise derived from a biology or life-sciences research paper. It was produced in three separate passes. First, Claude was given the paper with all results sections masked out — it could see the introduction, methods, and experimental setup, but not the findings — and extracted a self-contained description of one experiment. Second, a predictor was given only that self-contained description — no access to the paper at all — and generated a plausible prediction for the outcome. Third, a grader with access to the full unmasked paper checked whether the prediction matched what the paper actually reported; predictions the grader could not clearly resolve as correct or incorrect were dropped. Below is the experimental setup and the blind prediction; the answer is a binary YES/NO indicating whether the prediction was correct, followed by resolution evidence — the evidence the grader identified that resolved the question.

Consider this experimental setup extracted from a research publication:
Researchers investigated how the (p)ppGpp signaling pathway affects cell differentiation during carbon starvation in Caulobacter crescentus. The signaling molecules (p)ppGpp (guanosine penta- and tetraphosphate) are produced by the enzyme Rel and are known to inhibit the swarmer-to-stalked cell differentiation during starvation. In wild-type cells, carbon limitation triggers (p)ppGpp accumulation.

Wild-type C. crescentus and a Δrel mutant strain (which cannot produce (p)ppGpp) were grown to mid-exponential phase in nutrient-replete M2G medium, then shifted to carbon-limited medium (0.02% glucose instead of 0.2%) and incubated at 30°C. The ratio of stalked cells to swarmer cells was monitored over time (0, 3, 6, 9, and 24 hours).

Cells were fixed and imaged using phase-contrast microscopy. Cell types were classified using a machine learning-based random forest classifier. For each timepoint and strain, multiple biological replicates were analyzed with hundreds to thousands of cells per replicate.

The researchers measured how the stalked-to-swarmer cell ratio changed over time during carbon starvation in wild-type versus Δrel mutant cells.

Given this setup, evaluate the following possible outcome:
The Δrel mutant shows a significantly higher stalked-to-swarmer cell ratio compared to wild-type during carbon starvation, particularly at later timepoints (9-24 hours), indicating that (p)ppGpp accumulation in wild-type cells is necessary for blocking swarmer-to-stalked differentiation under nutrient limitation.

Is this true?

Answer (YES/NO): YES